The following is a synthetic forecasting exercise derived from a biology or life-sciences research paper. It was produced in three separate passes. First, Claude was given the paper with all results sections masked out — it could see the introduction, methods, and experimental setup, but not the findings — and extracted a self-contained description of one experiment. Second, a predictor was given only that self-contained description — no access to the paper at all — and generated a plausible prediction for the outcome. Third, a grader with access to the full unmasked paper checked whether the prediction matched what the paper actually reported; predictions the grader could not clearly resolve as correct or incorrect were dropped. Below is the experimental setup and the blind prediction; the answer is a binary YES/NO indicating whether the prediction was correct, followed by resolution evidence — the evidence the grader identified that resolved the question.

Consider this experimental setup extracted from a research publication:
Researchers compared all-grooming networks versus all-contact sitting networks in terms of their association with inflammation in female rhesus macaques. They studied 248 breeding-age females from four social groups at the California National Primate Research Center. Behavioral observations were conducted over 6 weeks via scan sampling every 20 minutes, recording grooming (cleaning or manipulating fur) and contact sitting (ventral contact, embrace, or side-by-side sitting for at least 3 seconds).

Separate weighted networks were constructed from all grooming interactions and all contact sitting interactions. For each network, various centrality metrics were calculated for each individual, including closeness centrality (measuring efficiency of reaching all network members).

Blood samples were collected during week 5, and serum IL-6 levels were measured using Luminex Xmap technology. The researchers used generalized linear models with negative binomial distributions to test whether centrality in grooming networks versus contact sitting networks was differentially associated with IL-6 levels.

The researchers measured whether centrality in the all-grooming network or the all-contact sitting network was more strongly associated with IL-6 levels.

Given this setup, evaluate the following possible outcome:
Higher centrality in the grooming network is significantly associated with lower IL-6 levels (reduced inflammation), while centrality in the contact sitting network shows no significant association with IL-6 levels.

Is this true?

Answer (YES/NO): NO